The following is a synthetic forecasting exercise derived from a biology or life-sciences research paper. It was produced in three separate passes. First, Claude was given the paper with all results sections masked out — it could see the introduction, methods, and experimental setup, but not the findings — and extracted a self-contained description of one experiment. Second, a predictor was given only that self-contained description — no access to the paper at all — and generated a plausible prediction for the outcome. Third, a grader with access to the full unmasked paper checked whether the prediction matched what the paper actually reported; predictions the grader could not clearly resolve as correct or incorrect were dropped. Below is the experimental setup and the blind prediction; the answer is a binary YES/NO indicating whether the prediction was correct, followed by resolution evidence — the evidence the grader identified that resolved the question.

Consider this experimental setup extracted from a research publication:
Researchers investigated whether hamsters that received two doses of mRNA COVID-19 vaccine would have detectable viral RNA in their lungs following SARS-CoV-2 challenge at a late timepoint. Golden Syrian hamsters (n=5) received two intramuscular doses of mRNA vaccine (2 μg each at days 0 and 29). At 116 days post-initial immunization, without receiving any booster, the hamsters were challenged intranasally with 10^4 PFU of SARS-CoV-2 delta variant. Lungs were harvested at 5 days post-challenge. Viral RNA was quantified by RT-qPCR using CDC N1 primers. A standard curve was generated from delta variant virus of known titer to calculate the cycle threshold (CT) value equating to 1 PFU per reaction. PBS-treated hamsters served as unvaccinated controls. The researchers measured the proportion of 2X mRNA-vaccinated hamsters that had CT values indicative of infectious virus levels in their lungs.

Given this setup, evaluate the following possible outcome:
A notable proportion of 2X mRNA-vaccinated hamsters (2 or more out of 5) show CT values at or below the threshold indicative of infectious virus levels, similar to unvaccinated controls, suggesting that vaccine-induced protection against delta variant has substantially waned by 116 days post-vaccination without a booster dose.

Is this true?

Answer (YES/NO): NO